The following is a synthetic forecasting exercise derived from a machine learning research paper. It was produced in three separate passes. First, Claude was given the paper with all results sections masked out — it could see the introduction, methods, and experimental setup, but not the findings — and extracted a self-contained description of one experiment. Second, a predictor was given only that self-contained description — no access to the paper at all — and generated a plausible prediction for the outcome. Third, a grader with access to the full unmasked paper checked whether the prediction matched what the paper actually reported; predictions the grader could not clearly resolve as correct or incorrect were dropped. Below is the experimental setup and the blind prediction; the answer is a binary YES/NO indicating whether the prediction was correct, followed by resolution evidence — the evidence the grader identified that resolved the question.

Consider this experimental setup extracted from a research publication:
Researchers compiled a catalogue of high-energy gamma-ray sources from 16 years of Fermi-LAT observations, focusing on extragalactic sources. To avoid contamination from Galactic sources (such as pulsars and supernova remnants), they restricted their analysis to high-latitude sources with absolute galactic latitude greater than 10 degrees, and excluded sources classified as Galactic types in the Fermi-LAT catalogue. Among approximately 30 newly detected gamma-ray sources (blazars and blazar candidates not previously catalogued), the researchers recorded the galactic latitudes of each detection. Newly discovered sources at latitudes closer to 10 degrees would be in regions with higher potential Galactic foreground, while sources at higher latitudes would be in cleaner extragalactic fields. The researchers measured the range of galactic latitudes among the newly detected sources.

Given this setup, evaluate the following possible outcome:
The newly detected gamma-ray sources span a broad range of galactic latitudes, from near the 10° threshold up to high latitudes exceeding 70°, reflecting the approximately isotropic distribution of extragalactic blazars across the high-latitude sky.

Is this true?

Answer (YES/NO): YES